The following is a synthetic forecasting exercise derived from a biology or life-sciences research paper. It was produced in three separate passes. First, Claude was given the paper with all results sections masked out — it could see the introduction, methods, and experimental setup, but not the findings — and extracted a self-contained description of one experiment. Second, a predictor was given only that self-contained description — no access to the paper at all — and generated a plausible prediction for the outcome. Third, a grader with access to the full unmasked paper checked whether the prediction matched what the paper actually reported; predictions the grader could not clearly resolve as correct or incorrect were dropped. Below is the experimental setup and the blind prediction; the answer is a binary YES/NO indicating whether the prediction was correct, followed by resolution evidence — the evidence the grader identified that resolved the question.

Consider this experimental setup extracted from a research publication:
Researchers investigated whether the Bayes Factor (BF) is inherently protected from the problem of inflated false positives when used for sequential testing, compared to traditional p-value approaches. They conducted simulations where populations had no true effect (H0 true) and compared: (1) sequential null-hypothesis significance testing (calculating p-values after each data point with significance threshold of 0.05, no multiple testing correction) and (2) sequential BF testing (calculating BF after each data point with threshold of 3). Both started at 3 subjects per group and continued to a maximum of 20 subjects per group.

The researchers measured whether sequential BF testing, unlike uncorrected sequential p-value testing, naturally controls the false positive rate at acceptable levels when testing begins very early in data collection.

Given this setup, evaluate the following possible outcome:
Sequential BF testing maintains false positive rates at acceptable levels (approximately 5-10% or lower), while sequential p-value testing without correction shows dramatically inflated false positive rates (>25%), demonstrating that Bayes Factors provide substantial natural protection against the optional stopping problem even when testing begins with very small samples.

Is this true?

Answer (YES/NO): NO